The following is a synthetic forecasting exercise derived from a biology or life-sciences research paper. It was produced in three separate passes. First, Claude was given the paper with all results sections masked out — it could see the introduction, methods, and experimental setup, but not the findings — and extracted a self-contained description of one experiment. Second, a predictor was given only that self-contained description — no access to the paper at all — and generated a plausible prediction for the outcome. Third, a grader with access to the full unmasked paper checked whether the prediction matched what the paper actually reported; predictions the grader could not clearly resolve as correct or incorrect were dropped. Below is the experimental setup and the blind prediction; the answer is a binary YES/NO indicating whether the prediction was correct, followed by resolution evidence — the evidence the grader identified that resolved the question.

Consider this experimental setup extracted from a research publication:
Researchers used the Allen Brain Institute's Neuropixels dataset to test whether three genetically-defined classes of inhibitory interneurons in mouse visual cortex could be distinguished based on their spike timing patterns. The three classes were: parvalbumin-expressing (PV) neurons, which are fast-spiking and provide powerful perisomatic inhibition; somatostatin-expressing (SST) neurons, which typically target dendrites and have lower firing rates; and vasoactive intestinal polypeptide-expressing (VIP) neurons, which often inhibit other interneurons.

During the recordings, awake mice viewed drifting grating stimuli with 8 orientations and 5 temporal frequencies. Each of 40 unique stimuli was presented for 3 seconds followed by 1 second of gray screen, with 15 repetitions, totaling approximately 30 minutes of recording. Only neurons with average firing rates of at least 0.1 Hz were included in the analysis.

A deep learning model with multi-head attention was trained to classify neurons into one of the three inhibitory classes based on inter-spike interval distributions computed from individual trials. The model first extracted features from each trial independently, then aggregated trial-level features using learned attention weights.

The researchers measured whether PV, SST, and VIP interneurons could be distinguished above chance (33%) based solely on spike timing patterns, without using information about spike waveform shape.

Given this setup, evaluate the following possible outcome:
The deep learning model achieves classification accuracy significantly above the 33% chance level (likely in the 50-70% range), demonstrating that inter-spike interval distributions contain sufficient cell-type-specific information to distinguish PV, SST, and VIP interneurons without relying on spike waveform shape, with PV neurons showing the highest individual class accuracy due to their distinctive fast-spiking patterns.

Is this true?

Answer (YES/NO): YES